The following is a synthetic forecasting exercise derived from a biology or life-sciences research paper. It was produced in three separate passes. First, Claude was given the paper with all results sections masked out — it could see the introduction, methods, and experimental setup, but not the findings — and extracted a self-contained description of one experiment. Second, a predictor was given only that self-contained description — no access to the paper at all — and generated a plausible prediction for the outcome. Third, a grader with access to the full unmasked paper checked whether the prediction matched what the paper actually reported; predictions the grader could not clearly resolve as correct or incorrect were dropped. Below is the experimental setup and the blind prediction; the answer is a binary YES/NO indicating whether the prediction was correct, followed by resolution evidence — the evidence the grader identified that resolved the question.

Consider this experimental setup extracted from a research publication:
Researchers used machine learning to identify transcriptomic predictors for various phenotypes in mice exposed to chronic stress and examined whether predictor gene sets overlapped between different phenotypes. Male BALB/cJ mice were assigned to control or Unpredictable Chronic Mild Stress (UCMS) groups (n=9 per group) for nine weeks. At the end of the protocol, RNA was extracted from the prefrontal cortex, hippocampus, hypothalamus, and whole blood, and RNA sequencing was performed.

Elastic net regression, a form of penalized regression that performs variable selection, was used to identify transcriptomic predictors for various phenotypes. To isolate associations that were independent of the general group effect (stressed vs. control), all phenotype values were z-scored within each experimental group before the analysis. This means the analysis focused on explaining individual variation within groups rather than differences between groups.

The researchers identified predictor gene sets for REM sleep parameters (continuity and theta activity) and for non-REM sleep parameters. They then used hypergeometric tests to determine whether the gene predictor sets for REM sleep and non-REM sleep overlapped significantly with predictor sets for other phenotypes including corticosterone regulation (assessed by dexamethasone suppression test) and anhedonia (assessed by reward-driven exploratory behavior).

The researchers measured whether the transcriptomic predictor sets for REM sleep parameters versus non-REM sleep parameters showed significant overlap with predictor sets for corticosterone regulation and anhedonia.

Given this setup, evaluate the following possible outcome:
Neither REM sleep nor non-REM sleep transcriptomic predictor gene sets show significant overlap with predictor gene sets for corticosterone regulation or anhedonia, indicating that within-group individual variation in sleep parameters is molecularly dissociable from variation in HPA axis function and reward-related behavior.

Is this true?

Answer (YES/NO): NO